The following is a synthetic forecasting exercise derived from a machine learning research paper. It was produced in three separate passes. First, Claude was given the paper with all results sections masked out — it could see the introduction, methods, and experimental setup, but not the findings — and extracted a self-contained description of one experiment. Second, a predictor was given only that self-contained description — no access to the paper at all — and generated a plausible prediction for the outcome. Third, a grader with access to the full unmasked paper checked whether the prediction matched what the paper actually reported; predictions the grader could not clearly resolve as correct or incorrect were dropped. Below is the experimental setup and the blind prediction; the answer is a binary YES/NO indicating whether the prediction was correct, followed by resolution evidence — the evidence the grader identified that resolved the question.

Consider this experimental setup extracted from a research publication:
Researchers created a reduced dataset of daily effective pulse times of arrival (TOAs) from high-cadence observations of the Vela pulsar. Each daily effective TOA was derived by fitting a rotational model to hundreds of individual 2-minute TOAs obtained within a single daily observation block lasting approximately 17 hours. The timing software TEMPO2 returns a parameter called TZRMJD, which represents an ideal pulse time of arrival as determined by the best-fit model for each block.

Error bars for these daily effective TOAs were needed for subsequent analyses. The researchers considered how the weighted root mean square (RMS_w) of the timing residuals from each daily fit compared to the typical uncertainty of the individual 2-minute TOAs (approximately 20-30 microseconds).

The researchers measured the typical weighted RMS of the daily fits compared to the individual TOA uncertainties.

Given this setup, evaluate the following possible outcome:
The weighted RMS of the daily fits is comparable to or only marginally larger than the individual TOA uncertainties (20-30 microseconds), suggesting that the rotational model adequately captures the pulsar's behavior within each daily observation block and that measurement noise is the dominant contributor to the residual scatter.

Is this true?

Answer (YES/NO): NO